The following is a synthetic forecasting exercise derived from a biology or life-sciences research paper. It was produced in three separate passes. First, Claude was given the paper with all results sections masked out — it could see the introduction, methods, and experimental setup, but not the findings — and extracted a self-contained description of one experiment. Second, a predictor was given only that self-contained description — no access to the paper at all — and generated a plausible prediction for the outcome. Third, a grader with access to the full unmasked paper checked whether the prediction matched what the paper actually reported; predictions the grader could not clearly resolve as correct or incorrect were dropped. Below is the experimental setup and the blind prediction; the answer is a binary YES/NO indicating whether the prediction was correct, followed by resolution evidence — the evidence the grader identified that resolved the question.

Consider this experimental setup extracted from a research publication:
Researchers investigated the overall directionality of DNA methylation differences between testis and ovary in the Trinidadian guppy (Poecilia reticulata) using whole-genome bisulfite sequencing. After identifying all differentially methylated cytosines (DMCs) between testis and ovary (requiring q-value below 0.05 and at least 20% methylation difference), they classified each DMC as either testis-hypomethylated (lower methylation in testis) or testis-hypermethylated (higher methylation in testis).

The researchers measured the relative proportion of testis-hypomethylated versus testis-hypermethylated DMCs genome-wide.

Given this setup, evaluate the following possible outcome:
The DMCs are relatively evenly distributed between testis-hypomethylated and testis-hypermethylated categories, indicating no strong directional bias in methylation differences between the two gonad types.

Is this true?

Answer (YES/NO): NO